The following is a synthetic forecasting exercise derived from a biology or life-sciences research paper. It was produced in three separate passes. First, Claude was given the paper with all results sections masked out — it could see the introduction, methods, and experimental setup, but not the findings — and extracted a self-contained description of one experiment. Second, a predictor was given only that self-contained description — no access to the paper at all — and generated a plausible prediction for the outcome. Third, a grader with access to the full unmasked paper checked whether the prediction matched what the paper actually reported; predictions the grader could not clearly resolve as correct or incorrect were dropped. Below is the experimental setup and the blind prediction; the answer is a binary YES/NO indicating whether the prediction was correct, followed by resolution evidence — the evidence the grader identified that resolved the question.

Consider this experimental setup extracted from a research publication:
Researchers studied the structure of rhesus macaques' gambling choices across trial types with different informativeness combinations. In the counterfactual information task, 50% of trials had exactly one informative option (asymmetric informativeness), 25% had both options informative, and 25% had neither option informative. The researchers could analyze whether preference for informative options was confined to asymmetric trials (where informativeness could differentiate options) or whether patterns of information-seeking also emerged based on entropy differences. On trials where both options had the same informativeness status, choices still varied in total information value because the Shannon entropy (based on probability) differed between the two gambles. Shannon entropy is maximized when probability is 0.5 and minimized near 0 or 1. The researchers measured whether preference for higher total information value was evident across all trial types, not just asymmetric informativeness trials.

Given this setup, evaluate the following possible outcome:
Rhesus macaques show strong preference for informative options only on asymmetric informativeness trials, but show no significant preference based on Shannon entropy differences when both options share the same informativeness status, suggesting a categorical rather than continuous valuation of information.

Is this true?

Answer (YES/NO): NO